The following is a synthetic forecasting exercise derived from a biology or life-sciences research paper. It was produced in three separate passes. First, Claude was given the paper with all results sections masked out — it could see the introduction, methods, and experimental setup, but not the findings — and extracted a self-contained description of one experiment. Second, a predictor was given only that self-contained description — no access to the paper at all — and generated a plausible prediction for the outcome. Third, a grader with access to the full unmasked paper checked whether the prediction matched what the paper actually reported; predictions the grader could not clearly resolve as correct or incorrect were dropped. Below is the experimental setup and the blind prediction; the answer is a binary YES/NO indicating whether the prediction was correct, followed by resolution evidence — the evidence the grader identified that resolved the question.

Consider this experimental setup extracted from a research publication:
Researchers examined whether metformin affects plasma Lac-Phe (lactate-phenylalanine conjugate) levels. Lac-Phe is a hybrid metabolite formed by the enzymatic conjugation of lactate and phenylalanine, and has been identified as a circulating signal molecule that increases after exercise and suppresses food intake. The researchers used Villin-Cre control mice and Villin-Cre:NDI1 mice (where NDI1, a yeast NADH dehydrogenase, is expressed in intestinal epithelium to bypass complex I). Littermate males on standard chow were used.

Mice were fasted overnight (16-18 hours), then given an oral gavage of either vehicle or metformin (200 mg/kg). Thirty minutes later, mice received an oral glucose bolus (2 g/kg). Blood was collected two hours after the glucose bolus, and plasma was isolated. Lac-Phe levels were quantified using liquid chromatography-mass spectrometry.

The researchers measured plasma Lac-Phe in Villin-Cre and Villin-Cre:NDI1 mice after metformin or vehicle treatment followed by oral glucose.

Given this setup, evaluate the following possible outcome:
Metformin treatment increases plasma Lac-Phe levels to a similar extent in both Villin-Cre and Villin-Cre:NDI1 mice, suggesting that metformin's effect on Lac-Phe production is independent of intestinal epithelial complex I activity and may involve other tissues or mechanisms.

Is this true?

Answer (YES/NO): NO